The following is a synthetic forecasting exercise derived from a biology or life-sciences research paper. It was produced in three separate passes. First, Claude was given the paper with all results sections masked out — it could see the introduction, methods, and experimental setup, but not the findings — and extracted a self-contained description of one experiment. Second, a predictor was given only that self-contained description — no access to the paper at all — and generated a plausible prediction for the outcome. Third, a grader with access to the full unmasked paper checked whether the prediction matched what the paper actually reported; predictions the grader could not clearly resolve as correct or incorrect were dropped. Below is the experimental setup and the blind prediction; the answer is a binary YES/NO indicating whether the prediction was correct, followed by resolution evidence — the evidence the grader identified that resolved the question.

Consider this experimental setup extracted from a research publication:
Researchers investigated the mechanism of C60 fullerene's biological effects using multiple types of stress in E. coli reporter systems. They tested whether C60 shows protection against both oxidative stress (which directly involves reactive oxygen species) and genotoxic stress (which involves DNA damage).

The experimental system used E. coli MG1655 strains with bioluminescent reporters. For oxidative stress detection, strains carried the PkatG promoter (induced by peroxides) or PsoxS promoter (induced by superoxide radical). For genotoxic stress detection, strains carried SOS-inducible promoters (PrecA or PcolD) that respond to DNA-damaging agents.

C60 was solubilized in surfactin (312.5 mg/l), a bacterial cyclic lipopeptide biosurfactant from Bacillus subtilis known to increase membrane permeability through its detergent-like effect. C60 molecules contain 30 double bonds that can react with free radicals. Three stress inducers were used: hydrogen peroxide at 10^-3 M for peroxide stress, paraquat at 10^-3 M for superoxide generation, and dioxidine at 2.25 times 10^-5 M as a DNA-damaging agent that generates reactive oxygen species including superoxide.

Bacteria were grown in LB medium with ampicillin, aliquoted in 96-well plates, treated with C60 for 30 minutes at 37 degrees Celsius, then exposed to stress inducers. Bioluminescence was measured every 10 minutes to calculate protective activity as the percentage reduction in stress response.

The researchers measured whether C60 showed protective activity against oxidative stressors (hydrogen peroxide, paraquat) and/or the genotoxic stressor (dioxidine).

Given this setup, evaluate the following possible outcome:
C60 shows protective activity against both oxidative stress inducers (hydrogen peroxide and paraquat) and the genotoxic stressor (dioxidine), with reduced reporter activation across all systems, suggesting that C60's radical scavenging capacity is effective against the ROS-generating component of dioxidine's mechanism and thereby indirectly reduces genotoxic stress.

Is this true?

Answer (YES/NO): YES